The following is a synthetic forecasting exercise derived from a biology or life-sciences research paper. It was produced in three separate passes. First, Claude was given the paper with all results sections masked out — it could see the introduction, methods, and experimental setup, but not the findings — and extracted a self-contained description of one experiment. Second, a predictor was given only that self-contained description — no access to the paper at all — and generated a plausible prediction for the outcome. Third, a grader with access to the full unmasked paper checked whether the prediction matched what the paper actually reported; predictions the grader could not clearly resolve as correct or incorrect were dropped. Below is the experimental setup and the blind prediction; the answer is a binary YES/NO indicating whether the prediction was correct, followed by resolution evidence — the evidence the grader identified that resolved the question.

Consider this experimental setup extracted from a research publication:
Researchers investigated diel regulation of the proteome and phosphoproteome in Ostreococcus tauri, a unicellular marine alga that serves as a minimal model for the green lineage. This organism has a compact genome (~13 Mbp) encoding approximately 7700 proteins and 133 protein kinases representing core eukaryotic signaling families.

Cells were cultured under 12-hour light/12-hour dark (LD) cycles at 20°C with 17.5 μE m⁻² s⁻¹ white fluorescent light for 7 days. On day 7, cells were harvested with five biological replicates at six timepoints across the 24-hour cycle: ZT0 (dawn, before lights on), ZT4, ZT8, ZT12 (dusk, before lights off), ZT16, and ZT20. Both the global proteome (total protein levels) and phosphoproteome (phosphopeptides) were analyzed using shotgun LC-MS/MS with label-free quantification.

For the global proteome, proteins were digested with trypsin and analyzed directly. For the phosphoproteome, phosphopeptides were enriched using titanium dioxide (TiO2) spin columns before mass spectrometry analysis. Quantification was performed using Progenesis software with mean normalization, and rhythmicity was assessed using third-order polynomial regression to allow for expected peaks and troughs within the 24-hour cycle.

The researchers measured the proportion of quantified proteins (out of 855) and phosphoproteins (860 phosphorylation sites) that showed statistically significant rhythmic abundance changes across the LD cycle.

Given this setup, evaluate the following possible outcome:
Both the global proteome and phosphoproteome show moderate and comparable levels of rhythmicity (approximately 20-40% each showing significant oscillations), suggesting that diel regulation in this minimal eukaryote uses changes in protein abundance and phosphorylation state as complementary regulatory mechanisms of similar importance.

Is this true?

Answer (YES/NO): NO